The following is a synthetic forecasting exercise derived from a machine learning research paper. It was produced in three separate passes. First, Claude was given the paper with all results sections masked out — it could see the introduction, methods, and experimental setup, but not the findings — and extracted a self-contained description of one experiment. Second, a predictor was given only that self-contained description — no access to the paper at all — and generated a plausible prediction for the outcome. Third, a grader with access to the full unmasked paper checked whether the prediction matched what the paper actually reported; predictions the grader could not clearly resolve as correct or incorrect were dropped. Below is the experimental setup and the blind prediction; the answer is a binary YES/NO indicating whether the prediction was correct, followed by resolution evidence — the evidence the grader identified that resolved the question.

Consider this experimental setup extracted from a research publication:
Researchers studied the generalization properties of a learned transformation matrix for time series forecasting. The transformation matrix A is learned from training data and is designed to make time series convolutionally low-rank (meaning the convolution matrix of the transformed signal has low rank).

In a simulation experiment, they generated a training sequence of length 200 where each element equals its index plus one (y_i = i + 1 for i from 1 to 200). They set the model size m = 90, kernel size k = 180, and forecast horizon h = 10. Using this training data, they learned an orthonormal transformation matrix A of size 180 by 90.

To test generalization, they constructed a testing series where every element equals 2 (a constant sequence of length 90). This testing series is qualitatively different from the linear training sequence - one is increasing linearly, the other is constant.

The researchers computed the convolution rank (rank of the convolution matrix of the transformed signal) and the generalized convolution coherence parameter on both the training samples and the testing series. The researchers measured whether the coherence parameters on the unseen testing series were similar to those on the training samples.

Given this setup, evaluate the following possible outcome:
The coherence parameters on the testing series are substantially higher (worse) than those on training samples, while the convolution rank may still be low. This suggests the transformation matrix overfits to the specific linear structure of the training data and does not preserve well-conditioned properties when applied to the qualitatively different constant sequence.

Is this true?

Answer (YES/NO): NO